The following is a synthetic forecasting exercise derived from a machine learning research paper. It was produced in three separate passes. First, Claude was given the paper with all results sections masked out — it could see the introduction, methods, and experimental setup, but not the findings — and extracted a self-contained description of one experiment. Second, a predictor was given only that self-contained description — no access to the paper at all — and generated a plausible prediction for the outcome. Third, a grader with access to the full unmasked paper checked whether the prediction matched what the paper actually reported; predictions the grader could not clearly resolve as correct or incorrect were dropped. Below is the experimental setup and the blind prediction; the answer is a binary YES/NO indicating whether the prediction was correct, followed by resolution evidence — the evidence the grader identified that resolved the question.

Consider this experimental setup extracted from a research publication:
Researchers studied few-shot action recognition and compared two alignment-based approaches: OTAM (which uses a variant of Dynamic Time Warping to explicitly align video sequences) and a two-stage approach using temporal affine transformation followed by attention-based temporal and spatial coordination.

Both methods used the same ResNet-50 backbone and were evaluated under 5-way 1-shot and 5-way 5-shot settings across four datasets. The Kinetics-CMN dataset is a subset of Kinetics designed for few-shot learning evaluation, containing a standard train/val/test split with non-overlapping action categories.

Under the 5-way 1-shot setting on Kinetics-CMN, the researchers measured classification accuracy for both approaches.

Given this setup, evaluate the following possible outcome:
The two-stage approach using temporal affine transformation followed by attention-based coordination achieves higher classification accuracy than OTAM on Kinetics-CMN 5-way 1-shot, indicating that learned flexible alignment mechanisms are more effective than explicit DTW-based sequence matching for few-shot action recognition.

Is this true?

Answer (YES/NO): NO